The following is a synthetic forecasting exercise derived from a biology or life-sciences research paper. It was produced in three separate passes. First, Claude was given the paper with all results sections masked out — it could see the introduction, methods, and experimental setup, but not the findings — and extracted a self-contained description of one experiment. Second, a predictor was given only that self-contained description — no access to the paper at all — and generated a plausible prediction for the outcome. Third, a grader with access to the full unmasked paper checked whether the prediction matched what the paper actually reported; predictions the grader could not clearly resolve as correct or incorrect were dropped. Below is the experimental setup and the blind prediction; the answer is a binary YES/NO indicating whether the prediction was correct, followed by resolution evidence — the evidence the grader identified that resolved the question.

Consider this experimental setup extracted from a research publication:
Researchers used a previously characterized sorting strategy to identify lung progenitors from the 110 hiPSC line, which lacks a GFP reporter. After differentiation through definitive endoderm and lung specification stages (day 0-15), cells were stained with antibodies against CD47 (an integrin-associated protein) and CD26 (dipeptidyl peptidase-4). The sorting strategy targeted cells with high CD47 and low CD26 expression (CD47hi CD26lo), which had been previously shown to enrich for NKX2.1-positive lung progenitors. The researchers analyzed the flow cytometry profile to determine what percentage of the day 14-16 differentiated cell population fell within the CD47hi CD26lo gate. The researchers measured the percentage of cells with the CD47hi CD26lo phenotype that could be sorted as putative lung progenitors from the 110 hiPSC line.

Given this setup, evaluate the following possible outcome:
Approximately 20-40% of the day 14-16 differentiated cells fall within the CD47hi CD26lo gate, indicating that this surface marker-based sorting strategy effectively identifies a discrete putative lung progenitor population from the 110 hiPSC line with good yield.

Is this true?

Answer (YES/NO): YES